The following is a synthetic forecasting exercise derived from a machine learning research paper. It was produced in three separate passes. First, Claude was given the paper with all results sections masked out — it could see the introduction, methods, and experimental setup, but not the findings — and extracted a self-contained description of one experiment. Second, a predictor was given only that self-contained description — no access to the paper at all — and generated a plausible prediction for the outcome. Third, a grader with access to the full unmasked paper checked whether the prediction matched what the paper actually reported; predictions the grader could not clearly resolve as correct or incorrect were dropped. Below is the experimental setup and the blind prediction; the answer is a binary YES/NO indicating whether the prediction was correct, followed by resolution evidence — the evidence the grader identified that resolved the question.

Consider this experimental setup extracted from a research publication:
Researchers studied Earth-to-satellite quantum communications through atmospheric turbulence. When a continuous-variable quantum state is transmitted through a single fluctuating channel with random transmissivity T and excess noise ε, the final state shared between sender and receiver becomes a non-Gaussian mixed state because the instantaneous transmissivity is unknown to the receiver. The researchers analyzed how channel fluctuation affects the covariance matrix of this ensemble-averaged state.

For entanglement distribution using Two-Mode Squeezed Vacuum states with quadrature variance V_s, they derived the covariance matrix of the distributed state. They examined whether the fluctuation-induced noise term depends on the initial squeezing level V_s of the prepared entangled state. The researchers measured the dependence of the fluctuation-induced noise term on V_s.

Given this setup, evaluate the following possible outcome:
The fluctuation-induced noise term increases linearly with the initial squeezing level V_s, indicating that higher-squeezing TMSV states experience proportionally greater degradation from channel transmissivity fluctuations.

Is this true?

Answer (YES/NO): YES